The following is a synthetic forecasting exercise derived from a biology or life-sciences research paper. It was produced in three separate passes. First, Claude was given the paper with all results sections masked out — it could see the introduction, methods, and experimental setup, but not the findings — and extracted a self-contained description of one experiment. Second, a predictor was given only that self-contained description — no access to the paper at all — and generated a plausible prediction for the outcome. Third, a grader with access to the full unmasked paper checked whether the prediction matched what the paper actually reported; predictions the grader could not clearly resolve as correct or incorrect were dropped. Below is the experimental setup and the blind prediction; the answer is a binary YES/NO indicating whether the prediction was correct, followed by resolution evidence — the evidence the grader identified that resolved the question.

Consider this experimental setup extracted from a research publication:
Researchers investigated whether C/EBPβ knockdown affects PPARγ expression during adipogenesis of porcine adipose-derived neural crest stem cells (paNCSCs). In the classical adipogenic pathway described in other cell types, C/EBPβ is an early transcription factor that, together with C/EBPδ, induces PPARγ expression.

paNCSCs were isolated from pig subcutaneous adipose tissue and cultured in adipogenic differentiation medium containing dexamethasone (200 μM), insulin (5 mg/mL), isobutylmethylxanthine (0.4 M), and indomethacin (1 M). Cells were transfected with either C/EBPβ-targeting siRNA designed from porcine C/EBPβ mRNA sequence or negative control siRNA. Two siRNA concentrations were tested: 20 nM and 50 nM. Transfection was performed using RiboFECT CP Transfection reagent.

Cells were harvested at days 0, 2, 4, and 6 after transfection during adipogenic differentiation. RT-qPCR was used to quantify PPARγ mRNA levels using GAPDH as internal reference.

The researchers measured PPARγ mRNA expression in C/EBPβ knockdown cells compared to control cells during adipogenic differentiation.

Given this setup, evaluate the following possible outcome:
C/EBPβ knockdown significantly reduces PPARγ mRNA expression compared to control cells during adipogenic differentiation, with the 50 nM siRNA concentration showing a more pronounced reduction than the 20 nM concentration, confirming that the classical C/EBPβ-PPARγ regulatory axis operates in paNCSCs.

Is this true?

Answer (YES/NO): NO